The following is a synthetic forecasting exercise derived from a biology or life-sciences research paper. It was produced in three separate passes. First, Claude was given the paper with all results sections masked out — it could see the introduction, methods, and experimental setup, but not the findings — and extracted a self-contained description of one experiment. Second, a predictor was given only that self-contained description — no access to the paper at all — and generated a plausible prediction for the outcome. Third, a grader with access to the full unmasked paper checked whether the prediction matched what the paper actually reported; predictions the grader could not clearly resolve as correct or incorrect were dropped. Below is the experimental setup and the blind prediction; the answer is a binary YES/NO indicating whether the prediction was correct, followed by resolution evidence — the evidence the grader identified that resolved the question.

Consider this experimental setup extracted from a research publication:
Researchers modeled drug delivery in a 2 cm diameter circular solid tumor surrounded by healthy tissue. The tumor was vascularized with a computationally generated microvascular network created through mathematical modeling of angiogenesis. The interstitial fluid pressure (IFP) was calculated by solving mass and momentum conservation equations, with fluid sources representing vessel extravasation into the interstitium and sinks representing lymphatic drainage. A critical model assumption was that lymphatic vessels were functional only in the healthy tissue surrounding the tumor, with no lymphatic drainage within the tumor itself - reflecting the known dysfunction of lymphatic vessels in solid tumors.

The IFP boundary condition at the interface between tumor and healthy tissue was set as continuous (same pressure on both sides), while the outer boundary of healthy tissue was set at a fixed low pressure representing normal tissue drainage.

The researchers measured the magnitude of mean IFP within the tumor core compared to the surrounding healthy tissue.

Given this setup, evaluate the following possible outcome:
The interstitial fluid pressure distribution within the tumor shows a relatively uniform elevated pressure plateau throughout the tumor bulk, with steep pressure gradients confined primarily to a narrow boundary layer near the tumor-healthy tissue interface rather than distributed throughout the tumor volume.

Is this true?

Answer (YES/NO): YES